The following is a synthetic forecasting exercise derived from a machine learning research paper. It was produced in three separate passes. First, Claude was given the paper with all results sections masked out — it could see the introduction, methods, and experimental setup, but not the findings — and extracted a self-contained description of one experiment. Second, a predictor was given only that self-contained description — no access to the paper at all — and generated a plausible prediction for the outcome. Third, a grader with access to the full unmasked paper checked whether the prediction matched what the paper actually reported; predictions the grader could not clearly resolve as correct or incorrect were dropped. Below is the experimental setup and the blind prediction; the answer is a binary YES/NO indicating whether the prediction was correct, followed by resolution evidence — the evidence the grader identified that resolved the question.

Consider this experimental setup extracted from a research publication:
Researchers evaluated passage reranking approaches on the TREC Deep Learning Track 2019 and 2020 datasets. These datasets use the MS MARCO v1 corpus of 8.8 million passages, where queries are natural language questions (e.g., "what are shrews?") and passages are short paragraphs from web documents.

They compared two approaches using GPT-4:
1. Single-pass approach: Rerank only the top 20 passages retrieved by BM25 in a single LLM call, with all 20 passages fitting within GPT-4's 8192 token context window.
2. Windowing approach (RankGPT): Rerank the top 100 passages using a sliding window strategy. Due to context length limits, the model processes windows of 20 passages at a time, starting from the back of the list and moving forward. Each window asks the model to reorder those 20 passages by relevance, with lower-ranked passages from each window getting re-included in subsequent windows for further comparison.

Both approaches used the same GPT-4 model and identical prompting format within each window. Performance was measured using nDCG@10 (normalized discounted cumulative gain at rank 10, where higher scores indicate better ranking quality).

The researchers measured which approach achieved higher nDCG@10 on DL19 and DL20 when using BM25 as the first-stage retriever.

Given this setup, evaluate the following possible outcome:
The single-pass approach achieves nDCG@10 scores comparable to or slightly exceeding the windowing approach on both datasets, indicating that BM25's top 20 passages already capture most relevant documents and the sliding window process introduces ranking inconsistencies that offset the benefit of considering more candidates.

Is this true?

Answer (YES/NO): NO